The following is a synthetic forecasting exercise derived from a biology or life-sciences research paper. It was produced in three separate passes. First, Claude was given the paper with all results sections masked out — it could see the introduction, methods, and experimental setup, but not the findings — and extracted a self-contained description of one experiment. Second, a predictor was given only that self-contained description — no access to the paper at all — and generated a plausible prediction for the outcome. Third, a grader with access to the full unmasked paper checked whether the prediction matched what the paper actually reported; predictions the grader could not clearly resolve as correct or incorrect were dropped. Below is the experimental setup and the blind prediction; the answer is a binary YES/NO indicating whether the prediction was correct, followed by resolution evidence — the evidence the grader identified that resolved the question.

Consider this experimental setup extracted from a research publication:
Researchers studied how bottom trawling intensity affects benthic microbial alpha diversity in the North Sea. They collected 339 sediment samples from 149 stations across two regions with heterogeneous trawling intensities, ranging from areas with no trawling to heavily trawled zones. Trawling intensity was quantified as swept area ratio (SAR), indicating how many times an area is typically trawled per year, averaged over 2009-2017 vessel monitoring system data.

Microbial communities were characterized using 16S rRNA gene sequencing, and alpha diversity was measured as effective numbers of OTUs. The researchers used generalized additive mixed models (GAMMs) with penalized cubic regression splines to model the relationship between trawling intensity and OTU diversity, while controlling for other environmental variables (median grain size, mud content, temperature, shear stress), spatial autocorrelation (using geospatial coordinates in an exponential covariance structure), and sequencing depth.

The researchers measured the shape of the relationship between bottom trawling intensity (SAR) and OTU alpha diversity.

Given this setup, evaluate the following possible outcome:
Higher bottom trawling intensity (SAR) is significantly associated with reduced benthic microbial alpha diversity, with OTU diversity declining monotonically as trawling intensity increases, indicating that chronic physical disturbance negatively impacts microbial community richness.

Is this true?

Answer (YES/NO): NO